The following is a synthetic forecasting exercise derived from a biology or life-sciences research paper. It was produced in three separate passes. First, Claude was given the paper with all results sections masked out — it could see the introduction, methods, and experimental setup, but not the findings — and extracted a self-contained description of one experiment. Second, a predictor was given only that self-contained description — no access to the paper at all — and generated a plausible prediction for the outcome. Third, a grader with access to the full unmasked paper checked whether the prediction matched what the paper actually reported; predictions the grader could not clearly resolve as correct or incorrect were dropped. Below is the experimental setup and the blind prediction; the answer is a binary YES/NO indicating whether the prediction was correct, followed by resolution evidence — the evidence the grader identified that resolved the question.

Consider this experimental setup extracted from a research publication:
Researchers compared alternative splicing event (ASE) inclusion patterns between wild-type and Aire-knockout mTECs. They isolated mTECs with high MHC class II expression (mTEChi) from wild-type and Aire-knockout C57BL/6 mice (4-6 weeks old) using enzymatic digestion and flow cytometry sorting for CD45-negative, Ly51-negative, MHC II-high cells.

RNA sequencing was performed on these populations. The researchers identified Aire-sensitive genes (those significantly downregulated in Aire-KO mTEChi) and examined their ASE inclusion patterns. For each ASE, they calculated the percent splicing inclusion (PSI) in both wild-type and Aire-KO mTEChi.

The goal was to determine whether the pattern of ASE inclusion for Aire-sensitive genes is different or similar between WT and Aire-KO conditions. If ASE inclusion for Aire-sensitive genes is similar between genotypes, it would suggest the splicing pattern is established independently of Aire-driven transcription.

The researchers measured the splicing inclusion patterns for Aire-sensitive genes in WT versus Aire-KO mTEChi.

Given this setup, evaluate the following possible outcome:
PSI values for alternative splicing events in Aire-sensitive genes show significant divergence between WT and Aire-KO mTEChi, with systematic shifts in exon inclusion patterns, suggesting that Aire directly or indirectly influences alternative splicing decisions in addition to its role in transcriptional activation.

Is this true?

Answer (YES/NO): NO